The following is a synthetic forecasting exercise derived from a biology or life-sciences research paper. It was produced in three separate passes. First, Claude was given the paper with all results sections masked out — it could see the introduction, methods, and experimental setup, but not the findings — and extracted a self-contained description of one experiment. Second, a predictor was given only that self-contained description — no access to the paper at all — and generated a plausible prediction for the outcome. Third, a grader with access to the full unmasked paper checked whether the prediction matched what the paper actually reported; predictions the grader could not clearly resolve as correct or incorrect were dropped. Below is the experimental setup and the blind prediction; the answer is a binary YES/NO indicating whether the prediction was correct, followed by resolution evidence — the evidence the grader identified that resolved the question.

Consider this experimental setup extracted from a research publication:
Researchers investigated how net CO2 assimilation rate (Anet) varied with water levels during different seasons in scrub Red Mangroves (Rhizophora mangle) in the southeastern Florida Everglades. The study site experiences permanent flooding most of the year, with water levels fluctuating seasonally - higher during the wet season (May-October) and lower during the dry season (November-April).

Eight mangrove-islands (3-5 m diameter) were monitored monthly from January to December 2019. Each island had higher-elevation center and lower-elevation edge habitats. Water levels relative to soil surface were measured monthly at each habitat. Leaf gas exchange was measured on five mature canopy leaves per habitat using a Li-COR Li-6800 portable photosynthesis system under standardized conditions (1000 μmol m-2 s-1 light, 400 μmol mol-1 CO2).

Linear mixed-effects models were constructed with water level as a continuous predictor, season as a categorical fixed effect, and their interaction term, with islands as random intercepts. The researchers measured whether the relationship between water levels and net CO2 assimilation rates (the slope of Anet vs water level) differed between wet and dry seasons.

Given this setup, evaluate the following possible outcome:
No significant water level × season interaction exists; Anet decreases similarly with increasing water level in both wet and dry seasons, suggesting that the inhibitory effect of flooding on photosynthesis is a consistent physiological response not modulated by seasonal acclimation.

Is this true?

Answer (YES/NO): NO